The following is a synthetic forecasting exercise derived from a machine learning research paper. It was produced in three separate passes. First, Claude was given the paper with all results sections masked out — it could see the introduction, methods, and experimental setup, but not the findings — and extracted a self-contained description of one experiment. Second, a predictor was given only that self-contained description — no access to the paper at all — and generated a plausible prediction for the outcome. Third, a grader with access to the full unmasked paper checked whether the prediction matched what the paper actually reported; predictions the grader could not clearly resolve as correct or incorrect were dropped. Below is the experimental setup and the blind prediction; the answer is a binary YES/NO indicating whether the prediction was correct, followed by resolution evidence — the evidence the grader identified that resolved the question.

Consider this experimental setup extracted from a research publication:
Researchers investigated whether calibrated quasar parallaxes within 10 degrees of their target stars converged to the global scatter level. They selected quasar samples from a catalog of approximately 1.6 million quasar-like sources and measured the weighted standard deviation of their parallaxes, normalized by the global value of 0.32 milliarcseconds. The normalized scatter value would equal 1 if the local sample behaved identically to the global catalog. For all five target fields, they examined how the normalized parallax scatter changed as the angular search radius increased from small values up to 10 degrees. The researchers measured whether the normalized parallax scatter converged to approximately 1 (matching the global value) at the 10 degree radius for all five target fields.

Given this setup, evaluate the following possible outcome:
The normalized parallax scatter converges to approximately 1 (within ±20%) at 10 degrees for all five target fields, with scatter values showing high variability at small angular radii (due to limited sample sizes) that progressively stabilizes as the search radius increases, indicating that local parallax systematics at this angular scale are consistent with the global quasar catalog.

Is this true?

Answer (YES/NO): YES